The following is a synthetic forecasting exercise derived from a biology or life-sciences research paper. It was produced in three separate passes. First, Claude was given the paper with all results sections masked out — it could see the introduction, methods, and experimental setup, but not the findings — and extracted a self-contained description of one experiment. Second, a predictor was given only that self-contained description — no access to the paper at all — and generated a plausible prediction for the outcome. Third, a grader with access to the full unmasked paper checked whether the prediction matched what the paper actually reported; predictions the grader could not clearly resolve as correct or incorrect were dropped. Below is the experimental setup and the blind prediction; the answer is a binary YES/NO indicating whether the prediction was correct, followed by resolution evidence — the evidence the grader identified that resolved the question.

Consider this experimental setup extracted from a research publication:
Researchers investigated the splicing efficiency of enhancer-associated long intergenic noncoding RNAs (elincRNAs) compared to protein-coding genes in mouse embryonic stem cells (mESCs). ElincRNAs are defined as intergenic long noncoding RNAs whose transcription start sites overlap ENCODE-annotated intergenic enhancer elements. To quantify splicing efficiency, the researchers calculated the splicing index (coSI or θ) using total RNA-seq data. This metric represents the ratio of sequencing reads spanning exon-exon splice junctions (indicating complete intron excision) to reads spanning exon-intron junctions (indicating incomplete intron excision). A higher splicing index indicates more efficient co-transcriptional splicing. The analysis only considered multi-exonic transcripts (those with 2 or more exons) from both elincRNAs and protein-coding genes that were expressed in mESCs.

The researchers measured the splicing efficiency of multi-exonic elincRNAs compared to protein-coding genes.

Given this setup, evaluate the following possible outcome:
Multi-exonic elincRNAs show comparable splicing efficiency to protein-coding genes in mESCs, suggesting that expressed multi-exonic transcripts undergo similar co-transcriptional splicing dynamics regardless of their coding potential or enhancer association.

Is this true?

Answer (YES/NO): YES